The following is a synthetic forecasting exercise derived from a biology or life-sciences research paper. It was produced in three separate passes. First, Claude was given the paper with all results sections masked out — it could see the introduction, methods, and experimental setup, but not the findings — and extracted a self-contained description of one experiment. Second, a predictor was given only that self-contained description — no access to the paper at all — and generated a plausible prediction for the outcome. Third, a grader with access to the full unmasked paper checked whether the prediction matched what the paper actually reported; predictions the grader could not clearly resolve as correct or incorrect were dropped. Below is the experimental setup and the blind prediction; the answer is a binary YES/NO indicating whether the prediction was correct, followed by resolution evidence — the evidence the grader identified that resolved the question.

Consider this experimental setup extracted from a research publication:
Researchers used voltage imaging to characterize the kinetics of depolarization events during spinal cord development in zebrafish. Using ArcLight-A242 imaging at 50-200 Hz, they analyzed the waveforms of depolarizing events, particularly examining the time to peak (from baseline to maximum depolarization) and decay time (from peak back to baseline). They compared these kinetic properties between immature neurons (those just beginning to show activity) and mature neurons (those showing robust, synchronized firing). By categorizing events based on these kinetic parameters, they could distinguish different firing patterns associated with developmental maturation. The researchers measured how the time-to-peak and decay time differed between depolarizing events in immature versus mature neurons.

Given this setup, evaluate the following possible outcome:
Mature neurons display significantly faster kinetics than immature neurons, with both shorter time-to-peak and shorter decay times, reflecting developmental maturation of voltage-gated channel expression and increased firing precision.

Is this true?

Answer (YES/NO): NO